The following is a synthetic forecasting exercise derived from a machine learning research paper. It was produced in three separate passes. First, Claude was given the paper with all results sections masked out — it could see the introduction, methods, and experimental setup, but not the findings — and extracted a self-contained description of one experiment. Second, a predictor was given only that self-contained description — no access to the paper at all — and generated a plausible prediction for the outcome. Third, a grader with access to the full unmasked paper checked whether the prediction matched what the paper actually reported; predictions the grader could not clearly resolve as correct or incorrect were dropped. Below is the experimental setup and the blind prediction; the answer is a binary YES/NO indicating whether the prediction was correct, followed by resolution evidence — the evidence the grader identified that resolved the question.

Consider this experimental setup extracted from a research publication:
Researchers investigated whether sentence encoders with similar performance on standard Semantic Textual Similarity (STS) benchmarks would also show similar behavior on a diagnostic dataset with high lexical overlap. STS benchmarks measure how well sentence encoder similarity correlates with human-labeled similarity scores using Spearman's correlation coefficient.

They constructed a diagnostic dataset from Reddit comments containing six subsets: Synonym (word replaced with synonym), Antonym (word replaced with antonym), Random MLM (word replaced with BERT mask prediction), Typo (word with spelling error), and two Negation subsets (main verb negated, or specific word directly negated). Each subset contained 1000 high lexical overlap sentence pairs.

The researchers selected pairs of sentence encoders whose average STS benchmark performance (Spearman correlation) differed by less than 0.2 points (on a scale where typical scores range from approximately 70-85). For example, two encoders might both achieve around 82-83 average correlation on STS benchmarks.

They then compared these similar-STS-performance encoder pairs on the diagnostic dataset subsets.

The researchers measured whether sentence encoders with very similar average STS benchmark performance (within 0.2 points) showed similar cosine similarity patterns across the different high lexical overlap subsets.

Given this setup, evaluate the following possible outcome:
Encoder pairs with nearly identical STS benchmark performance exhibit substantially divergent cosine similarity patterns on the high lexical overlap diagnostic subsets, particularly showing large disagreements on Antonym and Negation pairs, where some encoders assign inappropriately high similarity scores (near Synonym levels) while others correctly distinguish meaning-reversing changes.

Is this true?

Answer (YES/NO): YES